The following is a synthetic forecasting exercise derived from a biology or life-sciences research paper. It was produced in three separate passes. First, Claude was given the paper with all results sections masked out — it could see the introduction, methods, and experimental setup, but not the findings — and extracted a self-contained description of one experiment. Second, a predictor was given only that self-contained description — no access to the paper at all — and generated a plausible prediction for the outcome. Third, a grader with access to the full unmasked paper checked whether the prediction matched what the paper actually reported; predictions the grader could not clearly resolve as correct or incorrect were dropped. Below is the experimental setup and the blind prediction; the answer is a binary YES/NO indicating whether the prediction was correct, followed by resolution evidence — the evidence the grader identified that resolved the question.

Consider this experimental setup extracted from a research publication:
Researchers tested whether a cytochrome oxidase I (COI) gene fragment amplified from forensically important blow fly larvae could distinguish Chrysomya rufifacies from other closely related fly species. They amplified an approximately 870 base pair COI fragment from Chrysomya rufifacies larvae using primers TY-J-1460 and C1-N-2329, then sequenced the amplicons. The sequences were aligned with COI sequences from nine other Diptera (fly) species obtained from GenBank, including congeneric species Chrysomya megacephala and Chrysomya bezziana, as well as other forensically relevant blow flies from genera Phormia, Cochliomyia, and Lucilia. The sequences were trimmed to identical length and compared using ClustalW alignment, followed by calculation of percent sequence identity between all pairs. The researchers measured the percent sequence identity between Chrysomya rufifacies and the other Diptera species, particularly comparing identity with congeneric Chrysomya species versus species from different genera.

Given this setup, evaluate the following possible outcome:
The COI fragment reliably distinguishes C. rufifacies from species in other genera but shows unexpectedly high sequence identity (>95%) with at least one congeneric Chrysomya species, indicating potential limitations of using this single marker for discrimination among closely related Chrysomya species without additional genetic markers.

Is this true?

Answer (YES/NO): YES